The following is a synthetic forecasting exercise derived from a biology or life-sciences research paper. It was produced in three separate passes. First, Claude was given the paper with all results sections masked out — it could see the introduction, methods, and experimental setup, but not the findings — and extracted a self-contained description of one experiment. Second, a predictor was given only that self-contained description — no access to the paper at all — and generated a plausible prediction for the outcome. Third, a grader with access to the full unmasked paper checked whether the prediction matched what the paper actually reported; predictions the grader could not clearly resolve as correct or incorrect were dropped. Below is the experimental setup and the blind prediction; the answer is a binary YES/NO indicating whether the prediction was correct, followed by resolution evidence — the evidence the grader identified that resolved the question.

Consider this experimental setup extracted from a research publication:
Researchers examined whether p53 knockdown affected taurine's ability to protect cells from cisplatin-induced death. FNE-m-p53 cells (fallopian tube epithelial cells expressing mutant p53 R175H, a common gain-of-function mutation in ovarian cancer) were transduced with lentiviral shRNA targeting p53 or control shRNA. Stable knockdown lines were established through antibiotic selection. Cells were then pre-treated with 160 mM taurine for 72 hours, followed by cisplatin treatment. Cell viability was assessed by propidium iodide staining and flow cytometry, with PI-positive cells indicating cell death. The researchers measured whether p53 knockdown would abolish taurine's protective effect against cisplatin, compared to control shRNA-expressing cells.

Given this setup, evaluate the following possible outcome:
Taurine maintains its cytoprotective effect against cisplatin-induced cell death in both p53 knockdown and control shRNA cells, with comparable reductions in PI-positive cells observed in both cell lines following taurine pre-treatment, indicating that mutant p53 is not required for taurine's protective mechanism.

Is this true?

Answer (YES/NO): YES